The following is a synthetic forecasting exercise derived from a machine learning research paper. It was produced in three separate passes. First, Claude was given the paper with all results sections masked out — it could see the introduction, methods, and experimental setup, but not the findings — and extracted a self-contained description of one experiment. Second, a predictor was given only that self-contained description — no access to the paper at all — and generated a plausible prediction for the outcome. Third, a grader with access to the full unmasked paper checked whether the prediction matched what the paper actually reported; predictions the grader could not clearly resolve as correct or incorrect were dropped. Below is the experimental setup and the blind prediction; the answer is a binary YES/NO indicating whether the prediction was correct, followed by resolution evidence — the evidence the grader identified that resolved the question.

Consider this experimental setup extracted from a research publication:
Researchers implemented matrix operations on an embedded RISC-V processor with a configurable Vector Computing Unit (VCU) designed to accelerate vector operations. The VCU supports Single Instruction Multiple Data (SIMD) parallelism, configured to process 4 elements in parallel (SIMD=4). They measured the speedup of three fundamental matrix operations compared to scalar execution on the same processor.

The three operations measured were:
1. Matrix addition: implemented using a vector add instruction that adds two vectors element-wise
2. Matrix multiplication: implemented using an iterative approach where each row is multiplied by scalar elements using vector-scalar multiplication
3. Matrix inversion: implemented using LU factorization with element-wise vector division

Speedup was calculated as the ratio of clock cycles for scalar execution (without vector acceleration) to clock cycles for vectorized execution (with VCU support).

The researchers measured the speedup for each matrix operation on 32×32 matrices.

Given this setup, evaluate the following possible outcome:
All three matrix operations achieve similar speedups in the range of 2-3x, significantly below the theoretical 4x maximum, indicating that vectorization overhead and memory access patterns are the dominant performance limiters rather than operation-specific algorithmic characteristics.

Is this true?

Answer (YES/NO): NO